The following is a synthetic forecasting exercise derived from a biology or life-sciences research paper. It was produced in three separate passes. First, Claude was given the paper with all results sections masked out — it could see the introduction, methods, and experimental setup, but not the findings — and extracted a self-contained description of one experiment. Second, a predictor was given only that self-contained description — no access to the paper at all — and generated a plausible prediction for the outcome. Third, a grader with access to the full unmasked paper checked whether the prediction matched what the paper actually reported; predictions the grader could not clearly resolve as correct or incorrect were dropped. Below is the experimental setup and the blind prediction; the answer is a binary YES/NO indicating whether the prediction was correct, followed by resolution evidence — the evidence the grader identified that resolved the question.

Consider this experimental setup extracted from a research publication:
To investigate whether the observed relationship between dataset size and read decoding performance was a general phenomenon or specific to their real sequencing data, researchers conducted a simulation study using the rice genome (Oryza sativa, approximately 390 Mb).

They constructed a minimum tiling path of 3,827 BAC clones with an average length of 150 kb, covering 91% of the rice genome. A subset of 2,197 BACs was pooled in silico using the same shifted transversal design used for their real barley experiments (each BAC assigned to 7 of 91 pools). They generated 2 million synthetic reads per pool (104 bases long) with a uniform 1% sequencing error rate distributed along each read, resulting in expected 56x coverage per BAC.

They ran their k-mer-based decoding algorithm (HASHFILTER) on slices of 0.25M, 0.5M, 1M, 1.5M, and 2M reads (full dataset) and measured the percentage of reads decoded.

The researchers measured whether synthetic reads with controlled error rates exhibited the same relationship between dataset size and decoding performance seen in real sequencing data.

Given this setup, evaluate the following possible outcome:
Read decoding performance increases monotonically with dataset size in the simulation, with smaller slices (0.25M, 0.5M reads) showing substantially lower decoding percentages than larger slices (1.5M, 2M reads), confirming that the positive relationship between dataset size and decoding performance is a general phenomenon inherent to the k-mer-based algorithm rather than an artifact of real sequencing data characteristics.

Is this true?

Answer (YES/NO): NO